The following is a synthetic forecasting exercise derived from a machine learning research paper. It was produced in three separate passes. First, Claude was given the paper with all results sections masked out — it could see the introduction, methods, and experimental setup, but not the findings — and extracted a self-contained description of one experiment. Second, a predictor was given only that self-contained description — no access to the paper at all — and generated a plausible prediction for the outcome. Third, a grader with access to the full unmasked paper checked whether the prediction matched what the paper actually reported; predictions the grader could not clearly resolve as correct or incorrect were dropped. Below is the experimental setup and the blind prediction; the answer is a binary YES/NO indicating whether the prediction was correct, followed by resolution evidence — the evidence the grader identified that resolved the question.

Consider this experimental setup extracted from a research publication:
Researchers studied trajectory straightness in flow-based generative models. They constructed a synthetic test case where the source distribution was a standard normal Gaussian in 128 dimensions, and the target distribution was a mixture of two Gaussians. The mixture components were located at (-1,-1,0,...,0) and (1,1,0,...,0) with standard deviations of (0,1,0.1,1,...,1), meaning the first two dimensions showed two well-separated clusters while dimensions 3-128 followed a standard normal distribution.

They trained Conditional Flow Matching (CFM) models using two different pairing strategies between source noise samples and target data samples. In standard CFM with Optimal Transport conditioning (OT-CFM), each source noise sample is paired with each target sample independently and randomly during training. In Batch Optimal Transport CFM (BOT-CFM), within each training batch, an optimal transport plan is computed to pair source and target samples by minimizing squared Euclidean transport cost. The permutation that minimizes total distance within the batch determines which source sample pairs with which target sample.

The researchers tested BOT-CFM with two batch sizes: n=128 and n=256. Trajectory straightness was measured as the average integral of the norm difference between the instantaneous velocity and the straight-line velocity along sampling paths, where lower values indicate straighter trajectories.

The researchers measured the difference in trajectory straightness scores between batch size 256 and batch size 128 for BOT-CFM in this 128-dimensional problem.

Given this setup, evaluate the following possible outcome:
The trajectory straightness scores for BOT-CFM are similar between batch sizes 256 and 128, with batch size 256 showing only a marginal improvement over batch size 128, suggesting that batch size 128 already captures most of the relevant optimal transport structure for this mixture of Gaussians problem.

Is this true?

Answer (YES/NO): YES